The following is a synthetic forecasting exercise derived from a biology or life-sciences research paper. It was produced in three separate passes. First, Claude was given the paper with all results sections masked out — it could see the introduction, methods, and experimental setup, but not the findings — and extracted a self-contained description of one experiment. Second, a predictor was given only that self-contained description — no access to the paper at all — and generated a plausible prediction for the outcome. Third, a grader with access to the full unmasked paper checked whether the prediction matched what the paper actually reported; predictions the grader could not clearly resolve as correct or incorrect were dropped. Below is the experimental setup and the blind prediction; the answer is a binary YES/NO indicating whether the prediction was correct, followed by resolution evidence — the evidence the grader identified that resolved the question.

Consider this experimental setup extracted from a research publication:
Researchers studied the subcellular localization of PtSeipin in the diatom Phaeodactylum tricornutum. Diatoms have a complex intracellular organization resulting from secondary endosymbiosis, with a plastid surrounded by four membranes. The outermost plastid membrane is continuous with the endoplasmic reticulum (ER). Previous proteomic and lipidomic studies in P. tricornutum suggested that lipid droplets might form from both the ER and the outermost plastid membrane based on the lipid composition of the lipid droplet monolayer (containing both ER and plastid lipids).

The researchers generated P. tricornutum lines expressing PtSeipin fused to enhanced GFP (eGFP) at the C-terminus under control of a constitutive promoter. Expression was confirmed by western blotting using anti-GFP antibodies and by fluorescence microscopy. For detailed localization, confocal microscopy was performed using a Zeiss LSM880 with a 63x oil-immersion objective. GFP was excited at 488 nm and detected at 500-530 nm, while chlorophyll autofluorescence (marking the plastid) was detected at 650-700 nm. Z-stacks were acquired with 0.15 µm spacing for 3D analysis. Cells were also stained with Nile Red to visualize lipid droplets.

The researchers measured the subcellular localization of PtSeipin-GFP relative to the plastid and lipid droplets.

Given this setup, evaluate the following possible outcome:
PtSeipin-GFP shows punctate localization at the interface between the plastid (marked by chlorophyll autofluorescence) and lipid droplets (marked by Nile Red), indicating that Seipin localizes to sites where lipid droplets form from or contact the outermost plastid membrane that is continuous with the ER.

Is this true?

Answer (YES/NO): NO